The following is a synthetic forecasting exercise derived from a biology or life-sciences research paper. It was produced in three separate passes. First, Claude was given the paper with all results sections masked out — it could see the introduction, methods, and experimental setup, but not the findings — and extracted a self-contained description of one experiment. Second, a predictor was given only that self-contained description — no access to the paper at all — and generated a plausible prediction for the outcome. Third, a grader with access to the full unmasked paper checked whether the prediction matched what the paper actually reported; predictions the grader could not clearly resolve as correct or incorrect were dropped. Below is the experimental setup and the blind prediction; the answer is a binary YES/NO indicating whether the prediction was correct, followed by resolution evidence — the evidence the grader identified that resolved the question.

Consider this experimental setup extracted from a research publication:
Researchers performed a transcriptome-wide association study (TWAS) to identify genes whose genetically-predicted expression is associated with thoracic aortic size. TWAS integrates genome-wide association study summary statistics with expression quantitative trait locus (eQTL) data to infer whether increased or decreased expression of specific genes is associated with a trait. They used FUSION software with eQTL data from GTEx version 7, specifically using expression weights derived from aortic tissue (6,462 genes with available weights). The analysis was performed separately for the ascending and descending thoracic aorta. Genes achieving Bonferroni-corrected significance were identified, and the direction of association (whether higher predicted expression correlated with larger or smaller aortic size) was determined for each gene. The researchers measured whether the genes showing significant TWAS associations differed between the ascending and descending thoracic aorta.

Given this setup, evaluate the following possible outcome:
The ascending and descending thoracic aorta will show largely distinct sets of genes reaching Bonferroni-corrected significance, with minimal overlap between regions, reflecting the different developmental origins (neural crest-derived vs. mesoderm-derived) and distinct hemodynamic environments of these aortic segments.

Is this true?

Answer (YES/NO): YES